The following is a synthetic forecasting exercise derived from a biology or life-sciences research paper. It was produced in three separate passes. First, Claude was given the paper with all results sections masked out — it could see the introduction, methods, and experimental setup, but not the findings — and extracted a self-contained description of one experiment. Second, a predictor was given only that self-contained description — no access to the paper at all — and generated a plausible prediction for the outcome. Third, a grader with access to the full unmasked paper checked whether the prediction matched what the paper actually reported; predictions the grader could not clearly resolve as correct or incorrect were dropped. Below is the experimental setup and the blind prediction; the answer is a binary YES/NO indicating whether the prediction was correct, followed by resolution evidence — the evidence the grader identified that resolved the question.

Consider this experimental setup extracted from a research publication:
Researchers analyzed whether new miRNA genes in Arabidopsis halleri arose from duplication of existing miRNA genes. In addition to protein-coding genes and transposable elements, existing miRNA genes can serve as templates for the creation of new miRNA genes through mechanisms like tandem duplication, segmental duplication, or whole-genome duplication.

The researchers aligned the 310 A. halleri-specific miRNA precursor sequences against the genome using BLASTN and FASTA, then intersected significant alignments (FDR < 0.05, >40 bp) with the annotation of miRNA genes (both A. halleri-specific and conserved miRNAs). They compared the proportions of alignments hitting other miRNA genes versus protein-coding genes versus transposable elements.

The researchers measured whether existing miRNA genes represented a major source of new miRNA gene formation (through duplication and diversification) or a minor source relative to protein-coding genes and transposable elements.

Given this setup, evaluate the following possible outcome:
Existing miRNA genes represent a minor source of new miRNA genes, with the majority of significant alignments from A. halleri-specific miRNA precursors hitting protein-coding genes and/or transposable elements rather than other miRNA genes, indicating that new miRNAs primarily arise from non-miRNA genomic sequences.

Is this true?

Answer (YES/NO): YES